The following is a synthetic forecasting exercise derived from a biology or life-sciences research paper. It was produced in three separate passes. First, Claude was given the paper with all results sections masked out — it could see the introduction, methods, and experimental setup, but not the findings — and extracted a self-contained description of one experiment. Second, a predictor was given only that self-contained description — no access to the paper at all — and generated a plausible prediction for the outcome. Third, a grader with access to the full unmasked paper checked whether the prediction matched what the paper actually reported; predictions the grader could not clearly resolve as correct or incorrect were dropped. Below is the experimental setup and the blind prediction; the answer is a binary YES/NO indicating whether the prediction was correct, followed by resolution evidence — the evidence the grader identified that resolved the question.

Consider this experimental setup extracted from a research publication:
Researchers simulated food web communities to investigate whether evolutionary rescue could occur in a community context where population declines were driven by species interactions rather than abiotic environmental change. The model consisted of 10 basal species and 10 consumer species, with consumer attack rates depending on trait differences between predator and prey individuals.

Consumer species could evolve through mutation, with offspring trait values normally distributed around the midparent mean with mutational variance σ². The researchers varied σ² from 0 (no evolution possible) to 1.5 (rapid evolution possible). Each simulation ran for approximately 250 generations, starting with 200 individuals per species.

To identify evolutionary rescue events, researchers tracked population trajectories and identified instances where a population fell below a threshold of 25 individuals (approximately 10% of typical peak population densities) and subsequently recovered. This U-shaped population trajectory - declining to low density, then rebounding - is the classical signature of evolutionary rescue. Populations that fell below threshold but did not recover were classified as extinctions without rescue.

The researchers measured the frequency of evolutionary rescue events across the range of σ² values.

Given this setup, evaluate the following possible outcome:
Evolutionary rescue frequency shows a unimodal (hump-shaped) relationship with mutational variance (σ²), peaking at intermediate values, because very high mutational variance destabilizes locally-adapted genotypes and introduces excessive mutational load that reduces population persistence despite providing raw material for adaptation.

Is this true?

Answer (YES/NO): NO